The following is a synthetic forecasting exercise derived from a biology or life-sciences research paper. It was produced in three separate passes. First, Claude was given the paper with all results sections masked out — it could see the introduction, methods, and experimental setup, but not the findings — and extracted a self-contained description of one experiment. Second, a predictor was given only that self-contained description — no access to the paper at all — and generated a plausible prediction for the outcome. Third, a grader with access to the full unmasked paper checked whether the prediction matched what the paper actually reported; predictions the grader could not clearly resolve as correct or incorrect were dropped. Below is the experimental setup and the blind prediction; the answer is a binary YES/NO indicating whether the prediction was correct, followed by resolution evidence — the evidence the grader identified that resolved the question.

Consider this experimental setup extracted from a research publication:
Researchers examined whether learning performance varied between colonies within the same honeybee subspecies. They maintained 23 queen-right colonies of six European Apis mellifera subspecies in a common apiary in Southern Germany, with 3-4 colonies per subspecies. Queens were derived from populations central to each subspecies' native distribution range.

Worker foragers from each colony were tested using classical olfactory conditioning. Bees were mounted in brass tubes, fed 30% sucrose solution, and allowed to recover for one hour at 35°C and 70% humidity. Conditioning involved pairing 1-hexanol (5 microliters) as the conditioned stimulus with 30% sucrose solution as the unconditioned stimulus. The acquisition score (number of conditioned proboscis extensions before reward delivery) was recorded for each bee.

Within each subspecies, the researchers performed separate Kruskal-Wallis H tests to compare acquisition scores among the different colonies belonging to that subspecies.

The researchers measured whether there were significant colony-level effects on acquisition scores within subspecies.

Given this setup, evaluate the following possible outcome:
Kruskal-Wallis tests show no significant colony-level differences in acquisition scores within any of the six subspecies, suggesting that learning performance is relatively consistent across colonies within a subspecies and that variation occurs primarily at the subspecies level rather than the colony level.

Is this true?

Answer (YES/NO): YES